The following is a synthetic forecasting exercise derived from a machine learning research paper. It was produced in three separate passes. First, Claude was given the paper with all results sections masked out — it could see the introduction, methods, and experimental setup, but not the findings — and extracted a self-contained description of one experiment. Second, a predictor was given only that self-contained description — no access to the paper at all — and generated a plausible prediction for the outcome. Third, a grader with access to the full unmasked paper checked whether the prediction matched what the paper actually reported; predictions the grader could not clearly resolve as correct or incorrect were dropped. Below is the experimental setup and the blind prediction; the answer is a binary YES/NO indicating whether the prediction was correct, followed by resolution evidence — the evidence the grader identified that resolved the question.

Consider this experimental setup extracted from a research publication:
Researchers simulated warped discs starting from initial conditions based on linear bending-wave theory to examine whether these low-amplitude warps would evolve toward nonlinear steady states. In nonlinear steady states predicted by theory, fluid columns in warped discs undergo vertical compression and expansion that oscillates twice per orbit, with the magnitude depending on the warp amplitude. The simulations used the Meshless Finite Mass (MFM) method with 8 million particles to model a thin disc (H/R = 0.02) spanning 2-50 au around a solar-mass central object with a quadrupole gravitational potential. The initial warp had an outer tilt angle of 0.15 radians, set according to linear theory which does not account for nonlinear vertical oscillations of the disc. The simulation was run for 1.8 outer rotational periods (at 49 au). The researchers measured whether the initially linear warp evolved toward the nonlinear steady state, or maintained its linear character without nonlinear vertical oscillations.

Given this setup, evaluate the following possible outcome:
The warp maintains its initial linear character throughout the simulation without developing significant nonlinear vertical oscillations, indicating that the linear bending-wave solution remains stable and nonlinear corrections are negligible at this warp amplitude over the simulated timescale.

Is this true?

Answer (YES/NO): NO